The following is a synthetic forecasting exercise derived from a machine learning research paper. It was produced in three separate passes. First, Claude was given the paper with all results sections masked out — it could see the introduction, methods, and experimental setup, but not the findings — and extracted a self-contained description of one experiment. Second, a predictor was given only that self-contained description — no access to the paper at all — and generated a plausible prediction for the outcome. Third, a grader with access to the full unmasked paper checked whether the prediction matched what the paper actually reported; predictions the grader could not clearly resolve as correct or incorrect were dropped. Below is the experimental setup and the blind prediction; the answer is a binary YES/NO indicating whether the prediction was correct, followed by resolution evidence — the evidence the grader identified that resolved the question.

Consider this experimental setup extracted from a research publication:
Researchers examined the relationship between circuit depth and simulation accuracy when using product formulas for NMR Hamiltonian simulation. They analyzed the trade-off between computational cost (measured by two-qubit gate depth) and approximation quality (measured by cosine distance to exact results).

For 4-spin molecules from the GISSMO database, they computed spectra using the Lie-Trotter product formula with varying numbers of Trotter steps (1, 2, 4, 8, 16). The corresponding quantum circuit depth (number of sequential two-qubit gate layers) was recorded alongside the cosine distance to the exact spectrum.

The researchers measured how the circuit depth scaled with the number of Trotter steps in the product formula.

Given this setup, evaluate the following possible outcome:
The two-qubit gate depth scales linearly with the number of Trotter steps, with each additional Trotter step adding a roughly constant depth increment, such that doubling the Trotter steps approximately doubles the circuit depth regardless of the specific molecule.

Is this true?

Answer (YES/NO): YES